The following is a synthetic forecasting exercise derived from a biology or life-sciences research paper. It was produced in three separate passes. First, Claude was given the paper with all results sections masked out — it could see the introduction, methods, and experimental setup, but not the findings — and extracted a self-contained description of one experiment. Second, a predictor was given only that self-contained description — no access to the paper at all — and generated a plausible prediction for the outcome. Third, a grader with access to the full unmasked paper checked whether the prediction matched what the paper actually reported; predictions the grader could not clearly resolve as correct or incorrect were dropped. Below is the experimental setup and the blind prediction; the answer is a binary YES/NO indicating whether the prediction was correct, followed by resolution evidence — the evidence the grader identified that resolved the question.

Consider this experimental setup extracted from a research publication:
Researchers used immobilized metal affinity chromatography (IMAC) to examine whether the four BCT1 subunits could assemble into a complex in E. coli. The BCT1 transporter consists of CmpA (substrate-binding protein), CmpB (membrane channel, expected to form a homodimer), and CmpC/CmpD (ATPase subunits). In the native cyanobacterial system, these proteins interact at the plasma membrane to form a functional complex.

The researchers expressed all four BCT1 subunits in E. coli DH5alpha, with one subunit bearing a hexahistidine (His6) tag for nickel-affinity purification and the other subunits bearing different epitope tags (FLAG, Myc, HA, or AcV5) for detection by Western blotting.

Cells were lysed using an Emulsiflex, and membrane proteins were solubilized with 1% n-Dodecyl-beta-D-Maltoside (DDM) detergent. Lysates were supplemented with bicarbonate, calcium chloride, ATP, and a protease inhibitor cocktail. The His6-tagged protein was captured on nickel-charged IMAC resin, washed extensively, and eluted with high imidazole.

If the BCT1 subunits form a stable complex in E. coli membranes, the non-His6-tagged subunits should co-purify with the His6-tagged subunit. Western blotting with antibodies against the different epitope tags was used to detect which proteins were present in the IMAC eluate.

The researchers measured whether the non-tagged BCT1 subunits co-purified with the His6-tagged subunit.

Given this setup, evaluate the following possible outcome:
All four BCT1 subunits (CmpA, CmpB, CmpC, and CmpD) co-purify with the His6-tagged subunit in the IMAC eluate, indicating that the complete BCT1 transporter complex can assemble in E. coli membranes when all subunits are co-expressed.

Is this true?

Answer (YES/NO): YES